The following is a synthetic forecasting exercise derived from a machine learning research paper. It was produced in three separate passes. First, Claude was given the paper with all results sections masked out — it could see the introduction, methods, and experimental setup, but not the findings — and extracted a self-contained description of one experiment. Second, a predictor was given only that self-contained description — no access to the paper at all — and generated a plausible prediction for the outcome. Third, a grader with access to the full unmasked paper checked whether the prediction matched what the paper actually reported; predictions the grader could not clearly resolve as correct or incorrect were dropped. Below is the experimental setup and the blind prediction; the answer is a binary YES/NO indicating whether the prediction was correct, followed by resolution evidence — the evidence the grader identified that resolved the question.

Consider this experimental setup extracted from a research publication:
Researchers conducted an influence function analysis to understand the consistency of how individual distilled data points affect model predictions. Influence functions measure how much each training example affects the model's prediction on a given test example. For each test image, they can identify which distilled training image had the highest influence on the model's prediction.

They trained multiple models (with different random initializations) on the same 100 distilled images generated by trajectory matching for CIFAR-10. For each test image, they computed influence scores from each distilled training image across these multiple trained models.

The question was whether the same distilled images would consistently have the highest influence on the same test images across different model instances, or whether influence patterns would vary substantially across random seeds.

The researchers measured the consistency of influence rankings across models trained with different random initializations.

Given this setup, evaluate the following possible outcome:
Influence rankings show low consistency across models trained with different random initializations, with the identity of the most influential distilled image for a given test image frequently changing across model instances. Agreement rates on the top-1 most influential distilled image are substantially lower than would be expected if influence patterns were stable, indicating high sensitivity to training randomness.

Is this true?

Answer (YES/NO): NO